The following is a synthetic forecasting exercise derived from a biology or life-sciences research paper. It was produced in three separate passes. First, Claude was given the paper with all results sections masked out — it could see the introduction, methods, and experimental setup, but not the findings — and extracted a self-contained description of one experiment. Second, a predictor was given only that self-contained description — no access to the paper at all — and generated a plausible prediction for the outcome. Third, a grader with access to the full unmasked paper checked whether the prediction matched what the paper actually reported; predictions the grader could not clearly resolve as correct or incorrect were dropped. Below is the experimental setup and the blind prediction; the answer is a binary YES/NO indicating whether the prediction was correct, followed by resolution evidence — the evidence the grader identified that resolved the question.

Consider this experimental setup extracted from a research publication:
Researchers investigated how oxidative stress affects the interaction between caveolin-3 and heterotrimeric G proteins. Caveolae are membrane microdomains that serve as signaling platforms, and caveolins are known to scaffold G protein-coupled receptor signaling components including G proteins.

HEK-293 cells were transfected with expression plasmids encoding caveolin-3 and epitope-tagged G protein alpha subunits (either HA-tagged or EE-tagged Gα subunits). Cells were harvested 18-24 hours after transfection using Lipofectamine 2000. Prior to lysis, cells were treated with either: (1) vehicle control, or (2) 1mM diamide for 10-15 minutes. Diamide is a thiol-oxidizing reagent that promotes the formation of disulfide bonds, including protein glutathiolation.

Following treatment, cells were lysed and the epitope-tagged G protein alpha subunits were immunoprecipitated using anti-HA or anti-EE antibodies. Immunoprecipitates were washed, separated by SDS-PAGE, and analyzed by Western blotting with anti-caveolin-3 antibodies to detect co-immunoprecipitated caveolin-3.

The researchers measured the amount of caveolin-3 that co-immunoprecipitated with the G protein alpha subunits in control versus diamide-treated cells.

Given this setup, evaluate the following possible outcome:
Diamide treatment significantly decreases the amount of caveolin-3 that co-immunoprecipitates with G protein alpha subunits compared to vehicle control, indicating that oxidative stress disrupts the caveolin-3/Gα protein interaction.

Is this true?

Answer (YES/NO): YES